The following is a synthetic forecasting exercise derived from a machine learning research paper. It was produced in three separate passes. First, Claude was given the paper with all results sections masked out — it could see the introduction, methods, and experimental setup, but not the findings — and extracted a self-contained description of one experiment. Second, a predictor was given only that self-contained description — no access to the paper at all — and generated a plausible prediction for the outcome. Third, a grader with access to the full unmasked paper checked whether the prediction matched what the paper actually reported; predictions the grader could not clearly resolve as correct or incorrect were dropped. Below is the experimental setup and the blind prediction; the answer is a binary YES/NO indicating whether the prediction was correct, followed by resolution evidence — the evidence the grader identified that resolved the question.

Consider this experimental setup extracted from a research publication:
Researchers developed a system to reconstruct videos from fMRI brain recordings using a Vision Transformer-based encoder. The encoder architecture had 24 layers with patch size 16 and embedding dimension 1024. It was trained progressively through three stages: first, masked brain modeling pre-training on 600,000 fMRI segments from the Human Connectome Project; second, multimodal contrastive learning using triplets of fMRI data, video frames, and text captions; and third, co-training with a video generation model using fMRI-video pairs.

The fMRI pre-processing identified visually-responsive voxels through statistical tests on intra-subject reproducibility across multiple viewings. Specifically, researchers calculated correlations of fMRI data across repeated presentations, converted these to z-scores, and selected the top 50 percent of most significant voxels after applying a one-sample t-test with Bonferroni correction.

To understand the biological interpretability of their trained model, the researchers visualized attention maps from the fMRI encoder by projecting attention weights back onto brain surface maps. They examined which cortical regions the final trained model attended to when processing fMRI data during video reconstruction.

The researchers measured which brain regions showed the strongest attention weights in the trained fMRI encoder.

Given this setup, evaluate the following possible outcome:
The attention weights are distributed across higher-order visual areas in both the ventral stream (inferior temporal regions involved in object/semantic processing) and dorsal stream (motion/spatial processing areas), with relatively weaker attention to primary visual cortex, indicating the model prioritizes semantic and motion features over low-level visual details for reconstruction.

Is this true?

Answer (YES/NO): NO